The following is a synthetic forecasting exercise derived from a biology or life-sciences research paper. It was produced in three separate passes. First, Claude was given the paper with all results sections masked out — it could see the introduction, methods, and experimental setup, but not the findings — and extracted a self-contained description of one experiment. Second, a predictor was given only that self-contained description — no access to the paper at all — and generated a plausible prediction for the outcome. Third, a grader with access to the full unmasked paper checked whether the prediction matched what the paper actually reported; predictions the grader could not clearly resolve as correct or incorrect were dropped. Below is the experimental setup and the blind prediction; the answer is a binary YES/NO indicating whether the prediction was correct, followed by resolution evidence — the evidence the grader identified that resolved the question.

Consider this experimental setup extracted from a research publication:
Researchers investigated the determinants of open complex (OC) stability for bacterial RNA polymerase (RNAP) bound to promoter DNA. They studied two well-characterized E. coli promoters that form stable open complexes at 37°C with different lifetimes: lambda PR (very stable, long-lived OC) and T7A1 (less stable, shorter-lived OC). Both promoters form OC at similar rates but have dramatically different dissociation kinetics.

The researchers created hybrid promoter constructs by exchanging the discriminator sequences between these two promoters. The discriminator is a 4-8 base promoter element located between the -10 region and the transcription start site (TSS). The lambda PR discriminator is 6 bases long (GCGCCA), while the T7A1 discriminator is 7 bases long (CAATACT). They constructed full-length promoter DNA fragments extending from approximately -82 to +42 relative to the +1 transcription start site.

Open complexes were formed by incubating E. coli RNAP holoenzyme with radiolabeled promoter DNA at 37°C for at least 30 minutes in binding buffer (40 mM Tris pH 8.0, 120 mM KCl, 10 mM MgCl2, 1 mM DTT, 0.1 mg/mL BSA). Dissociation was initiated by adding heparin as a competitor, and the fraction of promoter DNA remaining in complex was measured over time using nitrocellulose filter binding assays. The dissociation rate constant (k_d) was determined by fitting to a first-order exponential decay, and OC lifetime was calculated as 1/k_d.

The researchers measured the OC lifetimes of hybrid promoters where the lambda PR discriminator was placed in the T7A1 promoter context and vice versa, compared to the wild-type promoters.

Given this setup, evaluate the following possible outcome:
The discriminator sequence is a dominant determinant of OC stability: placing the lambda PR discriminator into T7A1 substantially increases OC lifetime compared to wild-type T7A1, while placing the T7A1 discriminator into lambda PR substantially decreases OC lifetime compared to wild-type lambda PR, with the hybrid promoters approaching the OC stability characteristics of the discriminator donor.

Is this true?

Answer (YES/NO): YES